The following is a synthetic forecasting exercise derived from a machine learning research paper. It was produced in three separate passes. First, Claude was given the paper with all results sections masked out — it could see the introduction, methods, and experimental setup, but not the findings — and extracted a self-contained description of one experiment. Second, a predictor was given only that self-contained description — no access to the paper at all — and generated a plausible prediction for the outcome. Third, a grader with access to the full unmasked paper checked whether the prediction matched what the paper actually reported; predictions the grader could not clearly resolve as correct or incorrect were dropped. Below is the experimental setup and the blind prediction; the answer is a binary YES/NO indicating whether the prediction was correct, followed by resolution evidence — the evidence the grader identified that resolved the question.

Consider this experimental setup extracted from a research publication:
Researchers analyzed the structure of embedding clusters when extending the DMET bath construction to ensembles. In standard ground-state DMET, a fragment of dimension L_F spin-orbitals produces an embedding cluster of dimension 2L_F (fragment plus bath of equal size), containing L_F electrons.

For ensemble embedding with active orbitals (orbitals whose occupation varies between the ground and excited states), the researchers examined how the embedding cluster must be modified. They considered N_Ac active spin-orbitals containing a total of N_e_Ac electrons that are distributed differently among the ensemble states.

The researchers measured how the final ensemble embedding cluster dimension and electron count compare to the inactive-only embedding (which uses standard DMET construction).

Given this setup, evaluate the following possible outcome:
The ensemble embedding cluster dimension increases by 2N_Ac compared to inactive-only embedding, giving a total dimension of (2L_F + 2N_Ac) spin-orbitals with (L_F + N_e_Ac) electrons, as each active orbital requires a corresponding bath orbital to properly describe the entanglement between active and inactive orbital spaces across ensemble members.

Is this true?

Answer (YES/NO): NO